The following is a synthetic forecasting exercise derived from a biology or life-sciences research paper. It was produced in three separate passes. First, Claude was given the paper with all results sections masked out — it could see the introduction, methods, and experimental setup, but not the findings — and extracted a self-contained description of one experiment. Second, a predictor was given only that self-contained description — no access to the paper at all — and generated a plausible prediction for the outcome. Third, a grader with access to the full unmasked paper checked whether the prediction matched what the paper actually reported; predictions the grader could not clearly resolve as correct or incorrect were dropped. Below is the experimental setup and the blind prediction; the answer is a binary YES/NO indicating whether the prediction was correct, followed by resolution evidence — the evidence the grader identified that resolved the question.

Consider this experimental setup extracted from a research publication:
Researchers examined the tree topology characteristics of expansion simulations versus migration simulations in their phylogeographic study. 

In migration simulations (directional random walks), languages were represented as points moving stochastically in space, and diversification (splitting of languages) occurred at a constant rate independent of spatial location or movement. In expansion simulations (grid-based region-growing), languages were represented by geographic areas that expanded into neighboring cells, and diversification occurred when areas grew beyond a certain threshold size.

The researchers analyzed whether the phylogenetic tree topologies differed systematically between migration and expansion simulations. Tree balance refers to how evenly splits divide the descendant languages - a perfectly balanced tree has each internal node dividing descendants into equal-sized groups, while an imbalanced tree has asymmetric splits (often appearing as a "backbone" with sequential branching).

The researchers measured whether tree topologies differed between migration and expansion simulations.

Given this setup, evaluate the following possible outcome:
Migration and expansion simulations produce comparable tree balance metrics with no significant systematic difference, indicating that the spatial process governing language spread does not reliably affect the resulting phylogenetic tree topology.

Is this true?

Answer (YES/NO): NO